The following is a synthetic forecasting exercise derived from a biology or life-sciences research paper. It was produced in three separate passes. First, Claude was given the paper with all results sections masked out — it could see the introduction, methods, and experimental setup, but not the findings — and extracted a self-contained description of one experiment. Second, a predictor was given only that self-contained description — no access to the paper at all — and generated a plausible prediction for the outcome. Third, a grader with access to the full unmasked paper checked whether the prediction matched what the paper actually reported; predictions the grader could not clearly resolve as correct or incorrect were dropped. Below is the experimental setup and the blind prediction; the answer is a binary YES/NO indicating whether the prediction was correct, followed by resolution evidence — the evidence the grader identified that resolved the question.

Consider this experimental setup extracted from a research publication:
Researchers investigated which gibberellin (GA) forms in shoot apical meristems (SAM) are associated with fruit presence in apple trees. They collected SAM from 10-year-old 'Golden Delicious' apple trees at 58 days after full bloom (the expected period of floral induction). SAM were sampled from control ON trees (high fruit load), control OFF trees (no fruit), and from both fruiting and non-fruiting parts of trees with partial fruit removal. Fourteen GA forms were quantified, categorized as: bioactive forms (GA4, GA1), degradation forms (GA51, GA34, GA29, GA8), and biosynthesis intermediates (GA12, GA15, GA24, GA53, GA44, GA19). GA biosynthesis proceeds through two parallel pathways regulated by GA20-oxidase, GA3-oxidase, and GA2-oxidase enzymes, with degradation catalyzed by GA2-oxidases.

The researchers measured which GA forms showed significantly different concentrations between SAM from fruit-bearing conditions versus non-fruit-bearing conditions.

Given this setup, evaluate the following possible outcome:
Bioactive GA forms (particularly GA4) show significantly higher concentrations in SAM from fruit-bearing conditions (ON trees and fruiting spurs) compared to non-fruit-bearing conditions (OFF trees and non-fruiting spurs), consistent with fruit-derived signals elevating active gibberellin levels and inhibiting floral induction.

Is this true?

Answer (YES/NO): NO